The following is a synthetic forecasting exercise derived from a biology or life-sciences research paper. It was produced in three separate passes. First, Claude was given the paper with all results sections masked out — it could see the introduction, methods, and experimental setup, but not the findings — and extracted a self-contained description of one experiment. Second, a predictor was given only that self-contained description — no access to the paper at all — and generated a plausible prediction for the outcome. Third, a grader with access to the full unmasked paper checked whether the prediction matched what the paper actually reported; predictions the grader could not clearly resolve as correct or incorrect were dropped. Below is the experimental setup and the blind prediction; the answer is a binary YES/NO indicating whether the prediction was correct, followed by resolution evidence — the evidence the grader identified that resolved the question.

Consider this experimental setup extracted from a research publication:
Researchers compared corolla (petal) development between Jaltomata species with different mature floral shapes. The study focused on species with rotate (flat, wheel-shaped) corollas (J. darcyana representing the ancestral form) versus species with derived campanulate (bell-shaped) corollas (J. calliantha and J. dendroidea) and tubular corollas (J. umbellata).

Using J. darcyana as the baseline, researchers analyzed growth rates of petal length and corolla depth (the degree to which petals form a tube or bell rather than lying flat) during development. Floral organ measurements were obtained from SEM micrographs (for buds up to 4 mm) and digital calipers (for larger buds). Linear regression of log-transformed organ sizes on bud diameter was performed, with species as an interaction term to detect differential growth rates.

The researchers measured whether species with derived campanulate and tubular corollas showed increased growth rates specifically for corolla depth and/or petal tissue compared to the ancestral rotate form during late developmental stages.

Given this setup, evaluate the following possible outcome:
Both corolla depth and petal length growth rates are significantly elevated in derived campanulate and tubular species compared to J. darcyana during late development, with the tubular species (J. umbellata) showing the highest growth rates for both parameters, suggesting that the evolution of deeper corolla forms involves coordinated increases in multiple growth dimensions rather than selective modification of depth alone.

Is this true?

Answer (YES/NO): YES